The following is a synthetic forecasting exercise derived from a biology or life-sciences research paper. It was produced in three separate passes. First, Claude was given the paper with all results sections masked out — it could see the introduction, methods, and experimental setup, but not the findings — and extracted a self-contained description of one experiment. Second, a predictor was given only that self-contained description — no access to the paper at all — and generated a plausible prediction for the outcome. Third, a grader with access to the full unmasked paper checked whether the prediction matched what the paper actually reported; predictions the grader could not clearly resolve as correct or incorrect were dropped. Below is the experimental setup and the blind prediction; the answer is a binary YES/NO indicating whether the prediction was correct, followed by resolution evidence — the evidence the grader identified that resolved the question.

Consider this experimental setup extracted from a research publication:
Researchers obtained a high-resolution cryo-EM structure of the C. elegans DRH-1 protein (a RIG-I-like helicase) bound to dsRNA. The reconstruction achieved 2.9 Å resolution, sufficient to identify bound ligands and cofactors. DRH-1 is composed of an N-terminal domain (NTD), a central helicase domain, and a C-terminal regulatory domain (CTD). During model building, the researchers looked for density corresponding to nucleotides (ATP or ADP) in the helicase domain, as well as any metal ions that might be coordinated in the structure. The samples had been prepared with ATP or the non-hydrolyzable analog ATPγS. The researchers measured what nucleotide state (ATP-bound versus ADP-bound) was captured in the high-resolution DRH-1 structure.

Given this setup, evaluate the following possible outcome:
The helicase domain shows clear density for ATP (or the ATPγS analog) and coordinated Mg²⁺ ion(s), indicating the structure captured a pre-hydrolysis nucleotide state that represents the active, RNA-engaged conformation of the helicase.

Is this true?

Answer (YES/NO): NO